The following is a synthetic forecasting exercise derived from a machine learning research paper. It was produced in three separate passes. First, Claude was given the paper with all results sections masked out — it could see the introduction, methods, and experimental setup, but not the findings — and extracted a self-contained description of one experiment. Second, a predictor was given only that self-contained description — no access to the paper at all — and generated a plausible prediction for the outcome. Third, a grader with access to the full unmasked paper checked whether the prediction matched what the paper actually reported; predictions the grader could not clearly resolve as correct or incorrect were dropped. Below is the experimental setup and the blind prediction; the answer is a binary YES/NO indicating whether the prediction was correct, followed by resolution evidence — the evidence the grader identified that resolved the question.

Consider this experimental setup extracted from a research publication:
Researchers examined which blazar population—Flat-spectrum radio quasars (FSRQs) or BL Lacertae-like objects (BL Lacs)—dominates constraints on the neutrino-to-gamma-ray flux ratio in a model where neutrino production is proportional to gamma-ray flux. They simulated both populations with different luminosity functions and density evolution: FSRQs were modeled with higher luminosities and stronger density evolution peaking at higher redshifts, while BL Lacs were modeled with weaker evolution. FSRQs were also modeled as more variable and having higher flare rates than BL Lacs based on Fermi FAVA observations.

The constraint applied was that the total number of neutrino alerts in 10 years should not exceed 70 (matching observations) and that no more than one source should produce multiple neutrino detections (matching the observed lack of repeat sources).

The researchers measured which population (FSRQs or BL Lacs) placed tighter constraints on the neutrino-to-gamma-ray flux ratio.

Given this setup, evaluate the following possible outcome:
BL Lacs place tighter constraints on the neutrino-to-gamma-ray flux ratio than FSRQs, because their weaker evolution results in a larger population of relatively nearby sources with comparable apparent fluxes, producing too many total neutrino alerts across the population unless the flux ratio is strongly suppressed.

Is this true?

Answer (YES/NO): NO